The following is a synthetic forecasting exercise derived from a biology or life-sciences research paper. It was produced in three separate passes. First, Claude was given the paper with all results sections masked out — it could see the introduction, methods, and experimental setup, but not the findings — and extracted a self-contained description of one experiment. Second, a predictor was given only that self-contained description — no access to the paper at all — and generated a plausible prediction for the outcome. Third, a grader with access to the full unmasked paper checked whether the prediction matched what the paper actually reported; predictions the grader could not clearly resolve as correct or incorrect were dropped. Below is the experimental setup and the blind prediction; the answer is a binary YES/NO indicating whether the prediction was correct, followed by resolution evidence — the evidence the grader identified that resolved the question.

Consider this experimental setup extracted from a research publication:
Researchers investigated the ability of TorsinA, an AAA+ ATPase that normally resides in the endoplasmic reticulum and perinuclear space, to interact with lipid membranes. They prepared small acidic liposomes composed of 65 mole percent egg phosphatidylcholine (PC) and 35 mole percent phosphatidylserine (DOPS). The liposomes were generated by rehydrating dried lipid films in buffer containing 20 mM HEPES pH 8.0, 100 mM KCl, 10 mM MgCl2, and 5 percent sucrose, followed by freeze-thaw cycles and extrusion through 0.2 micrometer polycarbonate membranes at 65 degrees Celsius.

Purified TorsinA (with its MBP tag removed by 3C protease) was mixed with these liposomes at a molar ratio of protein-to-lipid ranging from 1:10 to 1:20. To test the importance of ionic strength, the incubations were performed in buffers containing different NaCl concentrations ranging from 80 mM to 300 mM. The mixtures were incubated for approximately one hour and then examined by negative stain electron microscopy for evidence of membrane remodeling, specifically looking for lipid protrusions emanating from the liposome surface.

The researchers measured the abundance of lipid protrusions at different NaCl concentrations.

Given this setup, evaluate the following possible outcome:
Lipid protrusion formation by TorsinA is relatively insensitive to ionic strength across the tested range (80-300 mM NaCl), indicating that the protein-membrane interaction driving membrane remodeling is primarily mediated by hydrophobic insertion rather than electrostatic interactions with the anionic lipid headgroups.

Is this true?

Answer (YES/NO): NO